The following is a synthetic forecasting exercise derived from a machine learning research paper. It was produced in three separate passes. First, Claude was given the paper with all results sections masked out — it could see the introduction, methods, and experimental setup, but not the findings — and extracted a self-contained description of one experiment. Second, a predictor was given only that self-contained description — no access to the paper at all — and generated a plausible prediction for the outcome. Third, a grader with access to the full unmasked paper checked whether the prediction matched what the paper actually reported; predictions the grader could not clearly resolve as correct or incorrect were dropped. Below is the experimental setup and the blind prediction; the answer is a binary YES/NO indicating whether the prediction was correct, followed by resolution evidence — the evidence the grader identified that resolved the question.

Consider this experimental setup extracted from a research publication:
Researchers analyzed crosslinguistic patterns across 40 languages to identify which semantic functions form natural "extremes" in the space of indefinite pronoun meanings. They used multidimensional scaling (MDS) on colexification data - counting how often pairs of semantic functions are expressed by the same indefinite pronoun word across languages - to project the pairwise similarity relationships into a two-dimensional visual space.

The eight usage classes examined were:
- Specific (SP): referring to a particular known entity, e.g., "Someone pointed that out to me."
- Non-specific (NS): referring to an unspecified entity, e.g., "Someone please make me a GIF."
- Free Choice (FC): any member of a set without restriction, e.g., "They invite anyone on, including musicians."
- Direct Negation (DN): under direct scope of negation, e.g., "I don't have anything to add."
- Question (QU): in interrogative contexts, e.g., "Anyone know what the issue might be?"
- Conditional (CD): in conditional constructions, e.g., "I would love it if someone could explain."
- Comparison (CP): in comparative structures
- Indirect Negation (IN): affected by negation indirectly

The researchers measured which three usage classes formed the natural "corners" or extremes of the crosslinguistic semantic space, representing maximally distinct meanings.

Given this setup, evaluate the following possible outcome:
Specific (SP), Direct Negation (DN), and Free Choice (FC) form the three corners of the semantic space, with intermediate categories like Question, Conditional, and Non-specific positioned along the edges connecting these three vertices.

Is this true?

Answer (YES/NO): YES